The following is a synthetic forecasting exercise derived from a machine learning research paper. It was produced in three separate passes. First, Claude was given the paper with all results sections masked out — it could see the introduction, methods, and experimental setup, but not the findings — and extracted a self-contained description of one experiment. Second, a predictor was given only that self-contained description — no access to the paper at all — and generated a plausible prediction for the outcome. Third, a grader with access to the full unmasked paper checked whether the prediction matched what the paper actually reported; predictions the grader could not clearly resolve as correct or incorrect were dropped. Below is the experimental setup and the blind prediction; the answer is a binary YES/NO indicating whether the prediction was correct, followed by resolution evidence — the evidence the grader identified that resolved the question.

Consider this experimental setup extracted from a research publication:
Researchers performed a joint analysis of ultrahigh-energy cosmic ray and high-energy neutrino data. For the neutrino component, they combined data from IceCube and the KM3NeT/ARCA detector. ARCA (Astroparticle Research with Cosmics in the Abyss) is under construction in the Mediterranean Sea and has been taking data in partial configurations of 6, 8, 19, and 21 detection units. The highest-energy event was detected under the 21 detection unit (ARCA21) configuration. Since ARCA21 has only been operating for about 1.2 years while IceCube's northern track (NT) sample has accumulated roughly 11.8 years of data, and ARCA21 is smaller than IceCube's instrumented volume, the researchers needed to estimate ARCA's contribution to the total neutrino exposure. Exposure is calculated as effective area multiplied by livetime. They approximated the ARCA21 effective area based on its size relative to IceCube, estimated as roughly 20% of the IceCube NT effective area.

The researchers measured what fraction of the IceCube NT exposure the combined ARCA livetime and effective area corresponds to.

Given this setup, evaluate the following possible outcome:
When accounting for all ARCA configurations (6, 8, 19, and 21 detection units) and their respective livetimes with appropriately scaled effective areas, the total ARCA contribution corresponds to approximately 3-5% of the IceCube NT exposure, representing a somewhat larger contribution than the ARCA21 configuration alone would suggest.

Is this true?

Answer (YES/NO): NO